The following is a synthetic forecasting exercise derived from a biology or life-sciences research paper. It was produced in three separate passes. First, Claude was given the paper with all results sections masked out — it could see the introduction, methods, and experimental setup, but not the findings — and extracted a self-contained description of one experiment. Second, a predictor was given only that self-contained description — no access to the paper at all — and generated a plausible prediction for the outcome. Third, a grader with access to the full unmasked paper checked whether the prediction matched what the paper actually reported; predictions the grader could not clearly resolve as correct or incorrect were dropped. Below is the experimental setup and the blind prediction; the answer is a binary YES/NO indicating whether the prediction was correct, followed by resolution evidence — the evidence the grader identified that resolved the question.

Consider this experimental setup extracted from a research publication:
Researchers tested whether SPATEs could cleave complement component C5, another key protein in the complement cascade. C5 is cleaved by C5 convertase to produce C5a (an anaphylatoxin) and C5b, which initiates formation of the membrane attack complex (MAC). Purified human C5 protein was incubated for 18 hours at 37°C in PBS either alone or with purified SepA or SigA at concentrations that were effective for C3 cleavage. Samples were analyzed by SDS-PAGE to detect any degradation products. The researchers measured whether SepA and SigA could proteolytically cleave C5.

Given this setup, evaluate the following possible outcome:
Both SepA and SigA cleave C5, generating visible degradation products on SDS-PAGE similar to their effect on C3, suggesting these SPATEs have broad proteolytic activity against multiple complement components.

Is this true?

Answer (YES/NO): NO